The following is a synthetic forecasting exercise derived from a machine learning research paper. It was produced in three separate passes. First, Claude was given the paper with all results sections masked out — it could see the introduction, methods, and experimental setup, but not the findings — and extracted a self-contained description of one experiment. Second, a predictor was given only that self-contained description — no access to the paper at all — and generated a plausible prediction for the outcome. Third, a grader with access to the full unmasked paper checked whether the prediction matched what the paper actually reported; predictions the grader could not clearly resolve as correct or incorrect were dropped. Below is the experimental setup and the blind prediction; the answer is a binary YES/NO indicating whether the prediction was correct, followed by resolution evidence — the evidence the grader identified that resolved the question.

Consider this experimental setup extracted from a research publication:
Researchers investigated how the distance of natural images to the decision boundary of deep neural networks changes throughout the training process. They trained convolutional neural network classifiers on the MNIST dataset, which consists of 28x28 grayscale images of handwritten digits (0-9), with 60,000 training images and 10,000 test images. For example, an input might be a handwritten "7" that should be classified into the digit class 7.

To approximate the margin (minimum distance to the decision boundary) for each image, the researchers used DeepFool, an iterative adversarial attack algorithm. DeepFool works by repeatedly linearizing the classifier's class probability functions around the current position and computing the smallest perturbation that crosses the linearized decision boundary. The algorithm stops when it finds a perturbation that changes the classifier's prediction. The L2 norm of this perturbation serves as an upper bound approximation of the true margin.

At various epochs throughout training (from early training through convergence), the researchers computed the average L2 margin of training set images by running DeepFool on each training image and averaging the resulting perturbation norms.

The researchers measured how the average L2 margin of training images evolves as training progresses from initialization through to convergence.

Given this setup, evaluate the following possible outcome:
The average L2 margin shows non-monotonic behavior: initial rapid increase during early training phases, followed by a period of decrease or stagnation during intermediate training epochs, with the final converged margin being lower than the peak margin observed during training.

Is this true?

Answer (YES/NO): YES